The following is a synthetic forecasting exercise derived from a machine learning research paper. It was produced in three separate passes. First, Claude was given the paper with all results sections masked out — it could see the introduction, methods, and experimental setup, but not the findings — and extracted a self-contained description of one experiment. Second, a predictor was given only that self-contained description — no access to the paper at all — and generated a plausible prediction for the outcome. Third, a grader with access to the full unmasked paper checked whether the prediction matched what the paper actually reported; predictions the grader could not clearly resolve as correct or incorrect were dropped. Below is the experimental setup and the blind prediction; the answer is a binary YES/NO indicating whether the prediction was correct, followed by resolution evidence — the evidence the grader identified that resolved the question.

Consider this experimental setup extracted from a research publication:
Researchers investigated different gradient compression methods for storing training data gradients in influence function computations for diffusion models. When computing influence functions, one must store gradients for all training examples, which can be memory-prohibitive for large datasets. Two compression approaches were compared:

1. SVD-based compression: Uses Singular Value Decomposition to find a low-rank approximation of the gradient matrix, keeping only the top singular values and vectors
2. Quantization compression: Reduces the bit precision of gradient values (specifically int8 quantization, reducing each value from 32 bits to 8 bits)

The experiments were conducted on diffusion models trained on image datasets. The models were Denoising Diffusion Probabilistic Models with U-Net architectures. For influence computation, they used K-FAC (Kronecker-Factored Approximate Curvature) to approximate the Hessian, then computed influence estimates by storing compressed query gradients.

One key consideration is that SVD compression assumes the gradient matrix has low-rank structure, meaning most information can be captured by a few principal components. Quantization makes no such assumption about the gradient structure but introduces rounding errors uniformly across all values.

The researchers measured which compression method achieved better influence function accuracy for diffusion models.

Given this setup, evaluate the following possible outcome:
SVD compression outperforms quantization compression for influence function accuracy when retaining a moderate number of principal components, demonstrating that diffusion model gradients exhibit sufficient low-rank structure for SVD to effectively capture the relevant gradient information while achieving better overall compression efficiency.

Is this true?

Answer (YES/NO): NO